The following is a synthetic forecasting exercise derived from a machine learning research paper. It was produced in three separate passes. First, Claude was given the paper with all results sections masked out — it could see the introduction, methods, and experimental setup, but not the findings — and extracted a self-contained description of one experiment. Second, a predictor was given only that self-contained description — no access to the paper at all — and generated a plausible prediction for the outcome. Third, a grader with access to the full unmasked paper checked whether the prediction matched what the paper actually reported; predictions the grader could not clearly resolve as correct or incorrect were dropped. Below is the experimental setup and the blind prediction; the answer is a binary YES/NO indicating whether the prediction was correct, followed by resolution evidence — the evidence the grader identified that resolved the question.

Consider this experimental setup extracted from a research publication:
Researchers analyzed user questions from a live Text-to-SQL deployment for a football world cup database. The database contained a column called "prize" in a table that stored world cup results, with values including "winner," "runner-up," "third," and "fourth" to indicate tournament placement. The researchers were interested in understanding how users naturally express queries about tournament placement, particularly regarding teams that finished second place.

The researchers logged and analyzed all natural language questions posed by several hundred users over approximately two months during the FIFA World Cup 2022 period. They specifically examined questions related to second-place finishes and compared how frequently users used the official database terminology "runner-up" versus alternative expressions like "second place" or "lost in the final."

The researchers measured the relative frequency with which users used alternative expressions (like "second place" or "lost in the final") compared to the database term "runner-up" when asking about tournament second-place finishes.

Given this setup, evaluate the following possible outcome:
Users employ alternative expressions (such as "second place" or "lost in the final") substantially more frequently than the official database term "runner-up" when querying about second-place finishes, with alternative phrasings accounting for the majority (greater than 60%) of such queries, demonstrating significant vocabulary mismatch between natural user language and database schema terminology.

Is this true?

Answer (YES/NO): YES